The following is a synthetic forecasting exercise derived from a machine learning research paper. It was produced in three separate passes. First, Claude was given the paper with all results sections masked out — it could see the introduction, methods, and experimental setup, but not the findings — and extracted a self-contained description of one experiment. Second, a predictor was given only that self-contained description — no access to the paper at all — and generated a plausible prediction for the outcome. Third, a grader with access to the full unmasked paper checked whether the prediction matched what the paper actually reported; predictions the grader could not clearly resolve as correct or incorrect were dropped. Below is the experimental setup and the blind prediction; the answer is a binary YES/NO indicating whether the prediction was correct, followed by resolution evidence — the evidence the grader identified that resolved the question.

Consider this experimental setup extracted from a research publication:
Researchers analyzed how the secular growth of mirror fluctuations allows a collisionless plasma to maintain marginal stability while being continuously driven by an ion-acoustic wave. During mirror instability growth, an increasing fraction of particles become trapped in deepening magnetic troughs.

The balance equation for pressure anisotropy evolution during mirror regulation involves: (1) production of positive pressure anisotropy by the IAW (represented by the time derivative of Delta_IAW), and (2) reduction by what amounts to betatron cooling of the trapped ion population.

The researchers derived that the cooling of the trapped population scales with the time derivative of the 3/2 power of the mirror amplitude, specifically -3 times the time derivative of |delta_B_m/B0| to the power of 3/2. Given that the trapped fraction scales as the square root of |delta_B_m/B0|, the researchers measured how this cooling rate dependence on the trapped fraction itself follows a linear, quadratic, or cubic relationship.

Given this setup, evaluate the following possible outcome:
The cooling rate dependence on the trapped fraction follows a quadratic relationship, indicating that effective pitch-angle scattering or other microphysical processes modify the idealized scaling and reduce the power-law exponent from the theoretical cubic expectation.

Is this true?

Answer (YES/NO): NO